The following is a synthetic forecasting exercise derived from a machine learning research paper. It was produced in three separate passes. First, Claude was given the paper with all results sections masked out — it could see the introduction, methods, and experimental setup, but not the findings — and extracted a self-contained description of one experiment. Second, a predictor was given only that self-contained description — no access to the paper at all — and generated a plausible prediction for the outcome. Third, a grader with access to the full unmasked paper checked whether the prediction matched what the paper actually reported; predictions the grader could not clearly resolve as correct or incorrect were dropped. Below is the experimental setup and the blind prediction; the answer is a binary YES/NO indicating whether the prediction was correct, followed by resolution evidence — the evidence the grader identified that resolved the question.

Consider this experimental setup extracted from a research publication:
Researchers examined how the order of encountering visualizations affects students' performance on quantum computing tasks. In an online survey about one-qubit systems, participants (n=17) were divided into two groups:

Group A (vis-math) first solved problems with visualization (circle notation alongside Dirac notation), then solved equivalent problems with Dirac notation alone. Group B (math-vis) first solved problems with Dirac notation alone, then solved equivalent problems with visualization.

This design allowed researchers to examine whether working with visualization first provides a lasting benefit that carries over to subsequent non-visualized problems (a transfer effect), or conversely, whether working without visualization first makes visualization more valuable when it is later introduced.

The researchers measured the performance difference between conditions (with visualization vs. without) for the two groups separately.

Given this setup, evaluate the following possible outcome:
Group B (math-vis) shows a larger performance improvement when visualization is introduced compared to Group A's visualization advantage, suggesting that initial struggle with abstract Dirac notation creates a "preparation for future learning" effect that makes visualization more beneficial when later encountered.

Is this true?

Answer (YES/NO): NO